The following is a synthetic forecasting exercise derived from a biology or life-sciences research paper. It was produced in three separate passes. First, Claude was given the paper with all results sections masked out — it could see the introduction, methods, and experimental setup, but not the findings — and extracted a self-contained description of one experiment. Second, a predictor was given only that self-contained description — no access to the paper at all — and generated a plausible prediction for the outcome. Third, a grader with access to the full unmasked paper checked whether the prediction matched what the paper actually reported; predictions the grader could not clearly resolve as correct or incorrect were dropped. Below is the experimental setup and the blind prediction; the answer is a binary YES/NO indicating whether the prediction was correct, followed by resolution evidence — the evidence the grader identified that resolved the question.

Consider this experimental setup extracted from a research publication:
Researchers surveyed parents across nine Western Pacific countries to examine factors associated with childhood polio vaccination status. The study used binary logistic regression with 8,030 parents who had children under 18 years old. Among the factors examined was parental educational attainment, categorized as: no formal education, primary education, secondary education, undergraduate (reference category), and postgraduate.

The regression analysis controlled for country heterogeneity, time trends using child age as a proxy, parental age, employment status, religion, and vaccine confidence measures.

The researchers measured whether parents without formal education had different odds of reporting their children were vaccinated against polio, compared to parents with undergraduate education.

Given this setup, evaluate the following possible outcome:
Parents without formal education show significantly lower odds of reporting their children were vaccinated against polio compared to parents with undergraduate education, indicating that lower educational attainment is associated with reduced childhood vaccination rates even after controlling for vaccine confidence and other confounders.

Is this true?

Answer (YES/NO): YES